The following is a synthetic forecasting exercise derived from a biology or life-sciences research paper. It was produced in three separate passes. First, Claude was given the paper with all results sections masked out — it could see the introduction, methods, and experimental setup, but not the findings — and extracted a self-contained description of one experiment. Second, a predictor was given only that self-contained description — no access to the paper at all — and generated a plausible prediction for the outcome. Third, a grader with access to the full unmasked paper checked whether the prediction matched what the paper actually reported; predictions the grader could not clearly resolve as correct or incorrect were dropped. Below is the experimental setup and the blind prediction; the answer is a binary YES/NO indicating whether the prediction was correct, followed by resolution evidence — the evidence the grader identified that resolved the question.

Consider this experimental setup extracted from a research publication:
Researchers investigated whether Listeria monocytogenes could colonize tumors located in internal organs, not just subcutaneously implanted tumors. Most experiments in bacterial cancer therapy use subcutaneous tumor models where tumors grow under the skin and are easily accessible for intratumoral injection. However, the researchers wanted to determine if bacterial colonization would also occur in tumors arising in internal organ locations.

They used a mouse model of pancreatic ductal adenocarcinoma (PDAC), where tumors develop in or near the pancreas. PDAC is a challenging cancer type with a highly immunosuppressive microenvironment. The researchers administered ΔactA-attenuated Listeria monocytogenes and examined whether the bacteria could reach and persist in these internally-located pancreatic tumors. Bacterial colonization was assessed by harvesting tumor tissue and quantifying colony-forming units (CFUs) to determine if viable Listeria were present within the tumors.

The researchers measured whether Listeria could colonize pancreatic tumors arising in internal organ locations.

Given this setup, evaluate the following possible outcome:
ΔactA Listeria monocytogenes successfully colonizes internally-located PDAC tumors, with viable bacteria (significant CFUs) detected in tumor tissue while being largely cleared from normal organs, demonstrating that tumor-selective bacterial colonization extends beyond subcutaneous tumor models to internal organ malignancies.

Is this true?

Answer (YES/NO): YES